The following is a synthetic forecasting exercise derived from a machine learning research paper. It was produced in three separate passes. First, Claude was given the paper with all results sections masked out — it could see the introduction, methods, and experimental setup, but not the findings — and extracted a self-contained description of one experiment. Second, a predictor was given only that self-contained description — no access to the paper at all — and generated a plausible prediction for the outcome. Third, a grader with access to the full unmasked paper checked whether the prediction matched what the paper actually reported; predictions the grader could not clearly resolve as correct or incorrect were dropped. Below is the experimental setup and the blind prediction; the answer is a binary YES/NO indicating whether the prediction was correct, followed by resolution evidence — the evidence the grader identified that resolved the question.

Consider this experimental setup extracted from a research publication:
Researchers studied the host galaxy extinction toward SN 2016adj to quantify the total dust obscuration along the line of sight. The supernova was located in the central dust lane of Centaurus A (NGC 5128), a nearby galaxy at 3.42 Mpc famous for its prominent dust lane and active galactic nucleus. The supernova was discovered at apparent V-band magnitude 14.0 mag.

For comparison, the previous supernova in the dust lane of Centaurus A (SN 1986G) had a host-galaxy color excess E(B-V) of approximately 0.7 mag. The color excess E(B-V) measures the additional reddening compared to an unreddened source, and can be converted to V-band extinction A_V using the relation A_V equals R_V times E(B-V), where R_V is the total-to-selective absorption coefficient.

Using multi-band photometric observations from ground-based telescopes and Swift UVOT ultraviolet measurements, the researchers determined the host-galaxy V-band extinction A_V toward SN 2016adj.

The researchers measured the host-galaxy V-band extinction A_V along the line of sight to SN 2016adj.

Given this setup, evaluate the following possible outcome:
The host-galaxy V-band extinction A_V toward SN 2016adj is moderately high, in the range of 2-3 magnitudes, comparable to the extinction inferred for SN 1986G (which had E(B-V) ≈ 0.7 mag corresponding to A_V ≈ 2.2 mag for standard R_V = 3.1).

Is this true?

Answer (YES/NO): NO